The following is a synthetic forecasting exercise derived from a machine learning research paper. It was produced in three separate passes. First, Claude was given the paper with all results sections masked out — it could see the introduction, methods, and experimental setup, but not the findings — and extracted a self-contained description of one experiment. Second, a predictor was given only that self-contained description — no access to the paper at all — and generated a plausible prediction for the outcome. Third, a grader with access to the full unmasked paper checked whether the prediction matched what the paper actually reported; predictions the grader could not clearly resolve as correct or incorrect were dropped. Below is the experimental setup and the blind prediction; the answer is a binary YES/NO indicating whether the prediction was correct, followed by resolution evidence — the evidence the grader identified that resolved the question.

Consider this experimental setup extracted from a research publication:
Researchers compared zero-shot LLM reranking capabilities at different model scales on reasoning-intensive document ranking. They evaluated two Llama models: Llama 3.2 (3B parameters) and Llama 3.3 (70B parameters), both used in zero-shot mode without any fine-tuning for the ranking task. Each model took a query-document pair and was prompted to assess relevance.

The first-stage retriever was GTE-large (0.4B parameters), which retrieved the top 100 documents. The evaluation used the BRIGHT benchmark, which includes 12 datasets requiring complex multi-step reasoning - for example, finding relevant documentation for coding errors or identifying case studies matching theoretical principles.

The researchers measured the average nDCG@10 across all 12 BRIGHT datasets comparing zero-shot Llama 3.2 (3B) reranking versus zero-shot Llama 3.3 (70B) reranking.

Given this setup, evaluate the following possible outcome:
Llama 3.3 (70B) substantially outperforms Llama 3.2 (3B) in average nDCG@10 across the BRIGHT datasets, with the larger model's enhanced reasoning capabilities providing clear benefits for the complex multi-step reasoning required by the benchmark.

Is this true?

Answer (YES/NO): YES